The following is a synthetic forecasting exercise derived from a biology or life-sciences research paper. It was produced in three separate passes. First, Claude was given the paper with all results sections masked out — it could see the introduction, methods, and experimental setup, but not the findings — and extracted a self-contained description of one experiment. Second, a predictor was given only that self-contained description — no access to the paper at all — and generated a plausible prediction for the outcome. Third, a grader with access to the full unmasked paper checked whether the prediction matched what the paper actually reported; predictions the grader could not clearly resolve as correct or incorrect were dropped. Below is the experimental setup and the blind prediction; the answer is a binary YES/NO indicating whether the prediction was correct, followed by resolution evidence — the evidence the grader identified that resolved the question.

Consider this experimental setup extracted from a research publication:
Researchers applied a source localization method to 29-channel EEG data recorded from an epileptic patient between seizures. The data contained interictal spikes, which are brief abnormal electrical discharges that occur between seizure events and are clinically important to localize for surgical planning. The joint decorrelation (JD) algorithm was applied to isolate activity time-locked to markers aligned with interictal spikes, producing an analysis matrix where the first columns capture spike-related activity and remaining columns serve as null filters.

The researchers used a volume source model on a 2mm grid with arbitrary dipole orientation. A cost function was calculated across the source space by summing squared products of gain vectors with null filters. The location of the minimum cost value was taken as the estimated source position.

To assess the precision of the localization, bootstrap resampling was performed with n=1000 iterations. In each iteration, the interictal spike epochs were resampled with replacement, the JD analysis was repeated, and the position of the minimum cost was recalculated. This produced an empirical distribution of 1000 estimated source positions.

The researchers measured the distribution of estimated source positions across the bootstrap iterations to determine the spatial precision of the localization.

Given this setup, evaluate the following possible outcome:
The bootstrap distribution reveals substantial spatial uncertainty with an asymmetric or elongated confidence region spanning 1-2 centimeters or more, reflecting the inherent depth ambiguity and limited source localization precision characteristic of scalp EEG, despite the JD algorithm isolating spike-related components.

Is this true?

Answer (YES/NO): NO